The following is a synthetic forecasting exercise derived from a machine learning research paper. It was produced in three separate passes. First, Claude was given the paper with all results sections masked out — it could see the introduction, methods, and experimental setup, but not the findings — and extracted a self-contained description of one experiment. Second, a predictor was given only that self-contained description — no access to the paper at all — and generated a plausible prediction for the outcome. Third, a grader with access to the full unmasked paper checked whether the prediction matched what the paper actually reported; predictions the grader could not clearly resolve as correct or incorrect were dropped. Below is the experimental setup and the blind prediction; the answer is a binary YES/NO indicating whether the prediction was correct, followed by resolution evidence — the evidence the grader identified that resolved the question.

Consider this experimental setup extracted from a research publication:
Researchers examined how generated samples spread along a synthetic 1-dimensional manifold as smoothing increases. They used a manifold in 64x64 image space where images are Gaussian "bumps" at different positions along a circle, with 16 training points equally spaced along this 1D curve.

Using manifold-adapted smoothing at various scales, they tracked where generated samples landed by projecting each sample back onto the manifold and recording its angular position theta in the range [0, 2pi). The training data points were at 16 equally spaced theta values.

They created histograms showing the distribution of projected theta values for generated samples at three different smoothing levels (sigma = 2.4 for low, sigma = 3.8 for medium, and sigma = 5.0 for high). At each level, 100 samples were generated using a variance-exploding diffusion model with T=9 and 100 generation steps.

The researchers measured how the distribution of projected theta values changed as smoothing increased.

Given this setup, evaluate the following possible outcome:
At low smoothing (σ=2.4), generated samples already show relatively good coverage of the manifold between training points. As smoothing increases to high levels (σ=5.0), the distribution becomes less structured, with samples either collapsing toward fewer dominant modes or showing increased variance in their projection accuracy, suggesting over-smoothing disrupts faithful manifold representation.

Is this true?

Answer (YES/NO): NO